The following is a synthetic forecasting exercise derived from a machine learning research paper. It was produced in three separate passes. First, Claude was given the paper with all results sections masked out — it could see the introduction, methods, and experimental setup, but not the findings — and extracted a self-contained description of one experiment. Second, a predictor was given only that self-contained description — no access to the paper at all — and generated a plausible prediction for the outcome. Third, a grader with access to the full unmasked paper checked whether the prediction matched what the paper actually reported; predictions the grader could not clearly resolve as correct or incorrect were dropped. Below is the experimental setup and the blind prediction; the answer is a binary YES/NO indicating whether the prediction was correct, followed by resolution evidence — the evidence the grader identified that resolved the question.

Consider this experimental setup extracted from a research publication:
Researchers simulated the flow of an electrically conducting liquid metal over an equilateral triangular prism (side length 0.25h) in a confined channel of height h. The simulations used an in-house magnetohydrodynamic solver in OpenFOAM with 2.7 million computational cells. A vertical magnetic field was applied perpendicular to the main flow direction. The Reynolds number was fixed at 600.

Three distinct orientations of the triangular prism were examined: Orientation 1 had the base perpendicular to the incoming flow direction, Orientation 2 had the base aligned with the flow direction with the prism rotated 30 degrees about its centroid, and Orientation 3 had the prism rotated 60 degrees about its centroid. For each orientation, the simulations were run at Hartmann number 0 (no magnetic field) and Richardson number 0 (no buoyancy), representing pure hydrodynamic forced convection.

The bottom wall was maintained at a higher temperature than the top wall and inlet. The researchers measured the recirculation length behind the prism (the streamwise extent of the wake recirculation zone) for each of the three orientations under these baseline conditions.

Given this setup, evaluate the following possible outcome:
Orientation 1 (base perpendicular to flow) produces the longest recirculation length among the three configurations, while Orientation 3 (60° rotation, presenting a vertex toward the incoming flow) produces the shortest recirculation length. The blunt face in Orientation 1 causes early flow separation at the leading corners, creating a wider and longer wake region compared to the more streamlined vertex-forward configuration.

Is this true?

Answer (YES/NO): NO